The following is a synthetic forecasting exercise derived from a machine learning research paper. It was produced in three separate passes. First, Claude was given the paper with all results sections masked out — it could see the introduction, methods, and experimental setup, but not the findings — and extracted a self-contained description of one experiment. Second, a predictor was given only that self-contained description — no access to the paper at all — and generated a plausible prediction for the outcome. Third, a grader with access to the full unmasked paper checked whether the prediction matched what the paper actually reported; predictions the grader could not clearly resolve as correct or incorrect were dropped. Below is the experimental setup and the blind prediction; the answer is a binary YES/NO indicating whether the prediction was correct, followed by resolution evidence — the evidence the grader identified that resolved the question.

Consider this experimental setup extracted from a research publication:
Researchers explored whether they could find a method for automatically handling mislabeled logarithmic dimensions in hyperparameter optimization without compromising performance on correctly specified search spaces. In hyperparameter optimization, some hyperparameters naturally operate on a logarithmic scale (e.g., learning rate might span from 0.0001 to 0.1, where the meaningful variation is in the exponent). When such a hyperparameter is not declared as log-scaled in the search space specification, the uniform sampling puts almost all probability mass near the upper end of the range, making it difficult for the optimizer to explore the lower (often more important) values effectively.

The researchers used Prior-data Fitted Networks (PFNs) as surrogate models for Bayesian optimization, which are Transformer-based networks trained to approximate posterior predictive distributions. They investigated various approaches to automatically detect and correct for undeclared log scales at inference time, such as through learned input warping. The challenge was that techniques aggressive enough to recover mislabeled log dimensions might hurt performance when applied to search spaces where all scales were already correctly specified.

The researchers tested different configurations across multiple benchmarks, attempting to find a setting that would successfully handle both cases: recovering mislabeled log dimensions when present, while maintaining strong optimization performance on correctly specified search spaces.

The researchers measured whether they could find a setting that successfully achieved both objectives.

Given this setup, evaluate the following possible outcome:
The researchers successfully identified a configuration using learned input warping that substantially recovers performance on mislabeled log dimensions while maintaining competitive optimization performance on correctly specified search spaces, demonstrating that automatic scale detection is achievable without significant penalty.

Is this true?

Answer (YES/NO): NO